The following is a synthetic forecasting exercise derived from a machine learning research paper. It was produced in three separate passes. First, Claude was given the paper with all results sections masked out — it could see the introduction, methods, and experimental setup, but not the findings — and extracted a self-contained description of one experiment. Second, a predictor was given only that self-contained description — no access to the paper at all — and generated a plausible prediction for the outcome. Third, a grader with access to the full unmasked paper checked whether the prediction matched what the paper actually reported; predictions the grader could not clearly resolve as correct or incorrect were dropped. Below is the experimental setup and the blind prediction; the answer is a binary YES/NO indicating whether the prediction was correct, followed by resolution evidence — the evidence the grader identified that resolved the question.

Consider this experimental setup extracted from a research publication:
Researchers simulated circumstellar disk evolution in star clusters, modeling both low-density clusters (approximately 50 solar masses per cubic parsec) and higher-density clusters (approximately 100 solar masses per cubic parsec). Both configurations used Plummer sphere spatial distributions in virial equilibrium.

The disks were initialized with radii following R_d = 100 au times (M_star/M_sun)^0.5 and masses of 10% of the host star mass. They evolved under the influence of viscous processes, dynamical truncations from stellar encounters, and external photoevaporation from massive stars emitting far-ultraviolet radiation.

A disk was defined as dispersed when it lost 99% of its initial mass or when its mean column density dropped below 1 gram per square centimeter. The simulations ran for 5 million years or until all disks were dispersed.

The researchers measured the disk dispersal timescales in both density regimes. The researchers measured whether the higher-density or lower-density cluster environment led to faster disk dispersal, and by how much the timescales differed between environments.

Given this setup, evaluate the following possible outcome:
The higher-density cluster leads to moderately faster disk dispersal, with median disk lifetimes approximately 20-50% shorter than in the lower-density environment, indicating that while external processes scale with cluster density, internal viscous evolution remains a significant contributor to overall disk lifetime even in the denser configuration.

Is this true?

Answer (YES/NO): NO